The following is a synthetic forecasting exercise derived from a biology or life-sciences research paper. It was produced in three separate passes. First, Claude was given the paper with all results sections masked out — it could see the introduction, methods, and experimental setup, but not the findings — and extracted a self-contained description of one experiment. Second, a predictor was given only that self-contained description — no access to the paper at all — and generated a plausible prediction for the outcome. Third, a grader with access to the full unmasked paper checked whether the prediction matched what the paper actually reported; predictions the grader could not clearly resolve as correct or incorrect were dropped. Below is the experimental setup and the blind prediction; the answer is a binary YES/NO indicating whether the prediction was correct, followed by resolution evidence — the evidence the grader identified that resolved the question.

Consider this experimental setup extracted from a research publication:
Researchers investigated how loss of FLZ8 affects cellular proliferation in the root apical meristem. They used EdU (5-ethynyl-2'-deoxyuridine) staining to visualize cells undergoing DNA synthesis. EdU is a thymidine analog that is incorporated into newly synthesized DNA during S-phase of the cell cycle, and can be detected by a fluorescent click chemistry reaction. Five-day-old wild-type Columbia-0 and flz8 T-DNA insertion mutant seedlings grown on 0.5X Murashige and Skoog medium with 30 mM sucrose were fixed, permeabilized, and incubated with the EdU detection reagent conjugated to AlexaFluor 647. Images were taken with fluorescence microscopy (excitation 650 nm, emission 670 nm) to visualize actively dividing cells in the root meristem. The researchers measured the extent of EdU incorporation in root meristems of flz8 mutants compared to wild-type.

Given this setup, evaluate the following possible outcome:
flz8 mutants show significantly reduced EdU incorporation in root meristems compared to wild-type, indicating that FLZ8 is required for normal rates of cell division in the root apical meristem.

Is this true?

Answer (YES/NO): NO